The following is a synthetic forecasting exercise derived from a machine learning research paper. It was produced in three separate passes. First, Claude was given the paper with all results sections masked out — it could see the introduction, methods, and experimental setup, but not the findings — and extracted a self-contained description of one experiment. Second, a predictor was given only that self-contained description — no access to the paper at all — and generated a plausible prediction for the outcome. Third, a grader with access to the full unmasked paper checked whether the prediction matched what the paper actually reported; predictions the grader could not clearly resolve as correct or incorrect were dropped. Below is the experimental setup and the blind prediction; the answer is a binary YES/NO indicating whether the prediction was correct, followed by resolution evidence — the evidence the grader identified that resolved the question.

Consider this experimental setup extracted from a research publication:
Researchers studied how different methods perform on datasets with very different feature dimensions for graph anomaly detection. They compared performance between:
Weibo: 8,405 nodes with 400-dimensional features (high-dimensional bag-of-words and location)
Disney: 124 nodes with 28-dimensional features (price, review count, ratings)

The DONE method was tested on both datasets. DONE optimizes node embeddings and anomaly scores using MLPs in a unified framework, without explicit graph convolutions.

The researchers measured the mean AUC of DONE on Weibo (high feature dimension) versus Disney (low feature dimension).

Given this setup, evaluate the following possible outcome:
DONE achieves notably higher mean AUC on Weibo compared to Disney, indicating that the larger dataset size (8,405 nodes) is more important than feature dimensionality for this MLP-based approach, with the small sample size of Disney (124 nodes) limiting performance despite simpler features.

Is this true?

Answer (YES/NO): YES